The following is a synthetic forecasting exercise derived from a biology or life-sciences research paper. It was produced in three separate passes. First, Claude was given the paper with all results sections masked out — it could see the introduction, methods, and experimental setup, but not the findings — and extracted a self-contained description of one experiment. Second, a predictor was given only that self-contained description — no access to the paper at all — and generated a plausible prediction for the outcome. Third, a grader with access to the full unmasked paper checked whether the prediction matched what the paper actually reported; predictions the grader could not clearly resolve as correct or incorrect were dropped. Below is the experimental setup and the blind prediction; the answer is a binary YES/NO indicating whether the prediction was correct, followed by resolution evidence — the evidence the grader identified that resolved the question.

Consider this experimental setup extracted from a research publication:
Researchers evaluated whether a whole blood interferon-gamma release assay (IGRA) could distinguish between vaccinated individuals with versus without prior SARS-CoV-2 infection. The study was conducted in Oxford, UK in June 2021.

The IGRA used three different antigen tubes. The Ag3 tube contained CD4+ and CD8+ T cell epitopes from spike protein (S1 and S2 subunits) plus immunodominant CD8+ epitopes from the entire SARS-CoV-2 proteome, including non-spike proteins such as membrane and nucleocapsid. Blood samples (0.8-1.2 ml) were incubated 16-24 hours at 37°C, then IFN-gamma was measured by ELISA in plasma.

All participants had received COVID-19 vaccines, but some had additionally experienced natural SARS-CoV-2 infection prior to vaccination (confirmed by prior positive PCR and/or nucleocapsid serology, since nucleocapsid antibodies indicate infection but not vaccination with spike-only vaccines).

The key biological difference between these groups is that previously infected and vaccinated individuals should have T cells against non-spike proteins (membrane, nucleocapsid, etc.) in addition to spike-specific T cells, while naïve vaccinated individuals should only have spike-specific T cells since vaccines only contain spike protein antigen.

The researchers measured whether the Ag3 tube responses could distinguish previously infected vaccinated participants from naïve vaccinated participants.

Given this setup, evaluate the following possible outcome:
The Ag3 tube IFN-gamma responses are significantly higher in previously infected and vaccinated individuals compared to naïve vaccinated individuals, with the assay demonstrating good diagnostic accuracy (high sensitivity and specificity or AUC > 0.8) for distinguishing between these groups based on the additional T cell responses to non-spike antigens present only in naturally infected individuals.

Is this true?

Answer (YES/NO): NO